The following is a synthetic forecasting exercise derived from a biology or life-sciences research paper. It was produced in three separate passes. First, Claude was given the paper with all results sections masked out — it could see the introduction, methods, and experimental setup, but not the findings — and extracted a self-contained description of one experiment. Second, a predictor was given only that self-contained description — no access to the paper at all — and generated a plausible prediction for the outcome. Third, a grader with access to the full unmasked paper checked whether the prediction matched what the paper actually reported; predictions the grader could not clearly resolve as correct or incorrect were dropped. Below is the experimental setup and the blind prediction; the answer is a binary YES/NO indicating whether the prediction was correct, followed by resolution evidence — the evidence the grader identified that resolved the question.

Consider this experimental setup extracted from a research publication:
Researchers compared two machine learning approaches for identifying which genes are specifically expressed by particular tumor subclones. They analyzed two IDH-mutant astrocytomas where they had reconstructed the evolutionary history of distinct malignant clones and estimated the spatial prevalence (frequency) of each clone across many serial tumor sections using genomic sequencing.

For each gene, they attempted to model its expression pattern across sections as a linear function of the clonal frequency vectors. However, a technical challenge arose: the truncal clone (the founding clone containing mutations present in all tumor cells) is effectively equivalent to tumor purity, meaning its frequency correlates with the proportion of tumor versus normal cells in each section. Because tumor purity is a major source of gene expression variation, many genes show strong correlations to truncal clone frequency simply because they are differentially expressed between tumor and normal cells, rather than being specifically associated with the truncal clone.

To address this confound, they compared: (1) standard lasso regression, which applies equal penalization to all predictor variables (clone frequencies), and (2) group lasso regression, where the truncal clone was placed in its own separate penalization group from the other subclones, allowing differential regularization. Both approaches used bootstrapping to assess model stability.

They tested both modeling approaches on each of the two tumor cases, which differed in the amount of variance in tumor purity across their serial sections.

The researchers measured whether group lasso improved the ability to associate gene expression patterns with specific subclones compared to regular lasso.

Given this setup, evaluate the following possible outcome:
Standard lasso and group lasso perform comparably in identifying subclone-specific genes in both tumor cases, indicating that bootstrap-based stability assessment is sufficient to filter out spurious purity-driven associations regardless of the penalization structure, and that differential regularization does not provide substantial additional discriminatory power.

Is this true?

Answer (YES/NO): NO